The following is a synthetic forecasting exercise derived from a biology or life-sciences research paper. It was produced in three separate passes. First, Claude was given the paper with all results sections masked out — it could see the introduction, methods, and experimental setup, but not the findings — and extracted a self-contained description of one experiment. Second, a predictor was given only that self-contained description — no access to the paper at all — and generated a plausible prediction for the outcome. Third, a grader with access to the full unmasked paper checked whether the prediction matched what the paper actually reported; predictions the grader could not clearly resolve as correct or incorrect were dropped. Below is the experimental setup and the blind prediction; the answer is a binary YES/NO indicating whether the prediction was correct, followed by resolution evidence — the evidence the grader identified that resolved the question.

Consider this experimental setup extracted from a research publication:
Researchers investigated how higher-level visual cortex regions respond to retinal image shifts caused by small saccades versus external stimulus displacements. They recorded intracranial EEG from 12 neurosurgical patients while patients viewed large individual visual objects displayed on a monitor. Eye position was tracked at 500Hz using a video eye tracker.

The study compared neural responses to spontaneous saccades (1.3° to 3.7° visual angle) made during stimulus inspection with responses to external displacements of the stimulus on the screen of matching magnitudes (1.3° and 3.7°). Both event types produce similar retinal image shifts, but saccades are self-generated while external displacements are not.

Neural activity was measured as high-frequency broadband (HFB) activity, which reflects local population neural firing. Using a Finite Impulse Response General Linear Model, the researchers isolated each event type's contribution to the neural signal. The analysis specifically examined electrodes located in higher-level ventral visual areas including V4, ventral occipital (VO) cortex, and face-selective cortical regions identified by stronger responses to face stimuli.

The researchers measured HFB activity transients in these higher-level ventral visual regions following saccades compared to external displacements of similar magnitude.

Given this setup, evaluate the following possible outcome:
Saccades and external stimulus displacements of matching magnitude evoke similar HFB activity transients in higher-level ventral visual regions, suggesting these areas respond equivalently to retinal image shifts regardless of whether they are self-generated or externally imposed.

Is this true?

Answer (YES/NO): NO